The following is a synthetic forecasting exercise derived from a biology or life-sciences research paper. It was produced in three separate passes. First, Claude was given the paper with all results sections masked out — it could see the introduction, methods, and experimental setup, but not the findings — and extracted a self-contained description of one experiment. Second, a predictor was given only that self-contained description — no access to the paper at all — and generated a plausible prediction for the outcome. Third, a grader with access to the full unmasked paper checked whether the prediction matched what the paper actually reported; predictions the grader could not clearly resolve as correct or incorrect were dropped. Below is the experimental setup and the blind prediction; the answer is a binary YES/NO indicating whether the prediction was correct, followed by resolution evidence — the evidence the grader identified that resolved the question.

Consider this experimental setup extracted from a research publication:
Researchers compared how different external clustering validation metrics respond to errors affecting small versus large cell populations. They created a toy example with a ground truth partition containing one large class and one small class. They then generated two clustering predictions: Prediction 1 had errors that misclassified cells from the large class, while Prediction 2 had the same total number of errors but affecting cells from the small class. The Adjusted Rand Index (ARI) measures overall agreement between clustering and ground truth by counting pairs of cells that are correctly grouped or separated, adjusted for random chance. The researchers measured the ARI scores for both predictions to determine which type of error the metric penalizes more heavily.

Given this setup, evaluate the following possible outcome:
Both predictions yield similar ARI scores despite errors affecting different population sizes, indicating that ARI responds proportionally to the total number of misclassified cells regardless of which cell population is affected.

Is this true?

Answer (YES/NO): NO